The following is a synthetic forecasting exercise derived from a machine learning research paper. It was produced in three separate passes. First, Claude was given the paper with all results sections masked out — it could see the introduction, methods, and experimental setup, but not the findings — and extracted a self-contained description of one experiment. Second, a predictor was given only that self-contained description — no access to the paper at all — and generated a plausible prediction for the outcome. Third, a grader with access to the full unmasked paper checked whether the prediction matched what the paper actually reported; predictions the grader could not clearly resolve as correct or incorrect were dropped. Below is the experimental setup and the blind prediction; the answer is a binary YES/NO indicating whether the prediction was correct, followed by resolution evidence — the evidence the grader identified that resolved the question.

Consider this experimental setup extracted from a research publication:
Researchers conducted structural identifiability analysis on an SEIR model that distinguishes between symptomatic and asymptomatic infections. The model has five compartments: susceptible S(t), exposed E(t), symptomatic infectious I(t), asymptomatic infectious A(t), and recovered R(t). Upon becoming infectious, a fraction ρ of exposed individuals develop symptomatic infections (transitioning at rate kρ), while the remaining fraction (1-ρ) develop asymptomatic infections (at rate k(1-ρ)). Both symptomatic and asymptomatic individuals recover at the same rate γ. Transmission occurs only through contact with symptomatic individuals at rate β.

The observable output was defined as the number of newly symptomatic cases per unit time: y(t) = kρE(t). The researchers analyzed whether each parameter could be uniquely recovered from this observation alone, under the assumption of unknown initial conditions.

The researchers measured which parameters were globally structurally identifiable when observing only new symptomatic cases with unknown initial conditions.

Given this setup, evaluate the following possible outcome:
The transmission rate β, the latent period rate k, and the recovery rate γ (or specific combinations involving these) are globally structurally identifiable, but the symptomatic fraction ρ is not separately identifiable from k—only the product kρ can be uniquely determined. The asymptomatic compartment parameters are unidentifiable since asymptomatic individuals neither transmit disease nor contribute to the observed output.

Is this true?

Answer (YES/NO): NO